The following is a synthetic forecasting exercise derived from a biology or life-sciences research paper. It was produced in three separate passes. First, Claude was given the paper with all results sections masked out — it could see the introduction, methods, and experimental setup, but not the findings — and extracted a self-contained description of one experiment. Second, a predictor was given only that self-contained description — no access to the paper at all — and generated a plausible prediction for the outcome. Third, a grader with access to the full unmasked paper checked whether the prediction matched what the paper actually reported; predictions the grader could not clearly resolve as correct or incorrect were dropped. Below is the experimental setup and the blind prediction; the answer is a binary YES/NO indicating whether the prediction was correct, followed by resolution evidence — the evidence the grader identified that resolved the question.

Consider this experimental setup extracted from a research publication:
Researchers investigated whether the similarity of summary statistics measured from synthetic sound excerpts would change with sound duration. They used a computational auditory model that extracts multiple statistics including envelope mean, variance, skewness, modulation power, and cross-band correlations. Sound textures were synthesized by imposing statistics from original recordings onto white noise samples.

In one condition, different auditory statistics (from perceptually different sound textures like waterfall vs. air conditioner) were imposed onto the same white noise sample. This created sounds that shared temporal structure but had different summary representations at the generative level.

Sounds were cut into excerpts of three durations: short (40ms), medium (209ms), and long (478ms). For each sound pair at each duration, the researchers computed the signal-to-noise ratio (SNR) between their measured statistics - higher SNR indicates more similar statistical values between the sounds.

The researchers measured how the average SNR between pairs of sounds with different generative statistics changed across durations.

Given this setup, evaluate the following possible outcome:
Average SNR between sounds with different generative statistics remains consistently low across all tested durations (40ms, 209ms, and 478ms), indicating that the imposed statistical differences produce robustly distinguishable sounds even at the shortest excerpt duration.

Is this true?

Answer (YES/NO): NO